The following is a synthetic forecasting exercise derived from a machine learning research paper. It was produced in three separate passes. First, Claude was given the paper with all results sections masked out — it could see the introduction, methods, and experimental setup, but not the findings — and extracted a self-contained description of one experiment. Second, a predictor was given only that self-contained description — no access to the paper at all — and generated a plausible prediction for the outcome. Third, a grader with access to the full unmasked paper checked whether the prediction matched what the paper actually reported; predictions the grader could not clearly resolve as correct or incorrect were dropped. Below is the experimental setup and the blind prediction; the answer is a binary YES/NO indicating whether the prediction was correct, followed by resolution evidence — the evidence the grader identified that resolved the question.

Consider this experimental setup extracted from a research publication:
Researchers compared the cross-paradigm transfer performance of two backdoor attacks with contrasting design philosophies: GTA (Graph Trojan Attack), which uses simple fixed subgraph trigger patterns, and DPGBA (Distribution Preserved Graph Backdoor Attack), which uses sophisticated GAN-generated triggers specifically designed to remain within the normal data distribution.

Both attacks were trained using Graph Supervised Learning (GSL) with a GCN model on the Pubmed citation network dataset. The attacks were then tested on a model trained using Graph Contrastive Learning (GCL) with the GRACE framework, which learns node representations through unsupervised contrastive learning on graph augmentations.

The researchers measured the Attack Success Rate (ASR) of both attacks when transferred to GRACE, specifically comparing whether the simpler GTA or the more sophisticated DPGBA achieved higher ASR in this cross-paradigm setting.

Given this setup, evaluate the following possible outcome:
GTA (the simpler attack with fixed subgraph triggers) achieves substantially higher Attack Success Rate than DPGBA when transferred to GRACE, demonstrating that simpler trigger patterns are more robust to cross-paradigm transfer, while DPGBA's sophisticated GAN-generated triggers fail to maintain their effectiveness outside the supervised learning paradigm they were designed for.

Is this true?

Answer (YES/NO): YES